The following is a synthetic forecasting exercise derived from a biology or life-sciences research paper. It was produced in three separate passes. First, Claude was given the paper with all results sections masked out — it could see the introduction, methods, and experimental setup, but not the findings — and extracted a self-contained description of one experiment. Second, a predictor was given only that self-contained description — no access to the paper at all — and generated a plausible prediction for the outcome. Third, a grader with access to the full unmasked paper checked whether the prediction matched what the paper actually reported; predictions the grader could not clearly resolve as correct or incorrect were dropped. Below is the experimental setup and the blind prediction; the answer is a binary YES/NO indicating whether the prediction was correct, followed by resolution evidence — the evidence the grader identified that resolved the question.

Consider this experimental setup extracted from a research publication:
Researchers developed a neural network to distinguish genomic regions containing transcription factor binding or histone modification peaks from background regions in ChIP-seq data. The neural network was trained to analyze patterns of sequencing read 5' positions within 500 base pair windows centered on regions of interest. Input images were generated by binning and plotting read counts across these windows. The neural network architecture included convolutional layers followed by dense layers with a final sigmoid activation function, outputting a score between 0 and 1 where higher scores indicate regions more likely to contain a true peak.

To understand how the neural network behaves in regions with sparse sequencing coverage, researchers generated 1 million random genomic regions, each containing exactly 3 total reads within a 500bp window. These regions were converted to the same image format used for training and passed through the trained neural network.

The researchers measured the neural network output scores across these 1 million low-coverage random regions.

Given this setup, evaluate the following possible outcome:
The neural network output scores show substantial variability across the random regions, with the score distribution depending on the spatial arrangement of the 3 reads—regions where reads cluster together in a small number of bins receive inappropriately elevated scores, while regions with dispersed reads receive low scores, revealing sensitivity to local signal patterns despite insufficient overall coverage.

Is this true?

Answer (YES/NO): NO